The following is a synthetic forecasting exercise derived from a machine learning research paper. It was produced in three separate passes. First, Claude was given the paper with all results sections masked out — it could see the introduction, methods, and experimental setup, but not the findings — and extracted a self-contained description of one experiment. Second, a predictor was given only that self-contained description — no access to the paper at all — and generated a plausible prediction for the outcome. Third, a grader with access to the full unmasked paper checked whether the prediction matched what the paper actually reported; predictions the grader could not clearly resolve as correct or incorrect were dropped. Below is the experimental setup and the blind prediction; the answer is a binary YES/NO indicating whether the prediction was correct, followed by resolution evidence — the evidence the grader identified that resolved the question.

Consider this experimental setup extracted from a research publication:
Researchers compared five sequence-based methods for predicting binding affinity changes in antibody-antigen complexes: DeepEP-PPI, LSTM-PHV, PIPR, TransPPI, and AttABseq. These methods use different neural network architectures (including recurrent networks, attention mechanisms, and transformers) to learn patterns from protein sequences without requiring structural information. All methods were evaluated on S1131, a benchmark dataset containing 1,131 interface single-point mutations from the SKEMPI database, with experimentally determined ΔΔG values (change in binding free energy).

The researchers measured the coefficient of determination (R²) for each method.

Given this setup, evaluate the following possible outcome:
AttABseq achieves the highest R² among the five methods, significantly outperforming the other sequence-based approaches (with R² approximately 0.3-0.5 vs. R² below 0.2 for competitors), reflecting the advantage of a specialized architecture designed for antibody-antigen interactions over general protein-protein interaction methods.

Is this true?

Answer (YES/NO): NO